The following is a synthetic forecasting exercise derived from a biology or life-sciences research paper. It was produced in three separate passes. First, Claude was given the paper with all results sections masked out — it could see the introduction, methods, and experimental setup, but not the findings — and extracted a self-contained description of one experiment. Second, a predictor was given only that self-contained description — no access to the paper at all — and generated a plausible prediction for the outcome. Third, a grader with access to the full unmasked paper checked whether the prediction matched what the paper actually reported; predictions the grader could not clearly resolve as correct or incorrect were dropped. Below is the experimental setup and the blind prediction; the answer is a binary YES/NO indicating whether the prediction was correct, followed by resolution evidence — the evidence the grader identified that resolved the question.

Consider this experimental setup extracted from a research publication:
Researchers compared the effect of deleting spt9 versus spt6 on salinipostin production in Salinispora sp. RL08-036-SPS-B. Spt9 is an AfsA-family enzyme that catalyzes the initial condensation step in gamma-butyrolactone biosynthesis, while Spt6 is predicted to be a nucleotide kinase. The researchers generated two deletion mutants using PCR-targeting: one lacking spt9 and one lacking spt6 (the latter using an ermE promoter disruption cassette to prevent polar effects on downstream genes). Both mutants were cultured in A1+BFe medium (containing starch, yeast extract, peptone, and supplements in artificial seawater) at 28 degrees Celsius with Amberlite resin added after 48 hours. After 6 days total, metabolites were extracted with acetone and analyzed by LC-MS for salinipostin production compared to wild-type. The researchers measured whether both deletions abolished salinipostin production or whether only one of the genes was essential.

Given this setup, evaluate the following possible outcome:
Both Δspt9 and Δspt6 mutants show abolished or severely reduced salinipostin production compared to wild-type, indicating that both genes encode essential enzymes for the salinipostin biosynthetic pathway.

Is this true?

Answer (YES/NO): YES